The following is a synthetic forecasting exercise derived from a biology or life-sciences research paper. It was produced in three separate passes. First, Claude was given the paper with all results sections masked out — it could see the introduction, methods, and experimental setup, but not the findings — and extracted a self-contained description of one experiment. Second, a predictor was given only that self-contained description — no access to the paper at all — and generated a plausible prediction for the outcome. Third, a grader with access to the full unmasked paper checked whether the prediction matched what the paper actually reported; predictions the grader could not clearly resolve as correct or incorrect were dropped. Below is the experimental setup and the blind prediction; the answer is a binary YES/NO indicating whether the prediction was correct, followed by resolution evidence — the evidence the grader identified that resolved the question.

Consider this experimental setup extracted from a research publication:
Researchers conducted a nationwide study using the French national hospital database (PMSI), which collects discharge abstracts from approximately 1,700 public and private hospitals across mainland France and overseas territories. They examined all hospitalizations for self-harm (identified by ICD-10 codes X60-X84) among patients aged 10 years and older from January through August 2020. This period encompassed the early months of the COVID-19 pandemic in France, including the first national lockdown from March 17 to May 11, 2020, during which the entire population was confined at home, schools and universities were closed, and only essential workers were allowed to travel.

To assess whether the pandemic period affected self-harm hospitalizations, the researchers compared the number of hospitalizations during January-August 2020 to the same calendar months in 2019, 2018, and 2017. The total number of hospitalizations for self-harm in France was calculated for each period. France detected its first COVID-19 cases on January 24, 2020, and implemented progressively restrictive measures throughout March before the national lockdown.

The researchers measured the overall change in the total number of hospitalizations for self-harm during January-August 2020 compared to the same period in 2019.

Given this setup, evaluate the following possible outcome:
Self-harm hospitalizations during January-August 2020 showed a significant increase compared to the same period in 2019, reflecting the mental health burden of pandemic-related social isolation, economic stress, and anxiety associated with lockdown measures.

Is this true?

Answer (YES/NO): NO